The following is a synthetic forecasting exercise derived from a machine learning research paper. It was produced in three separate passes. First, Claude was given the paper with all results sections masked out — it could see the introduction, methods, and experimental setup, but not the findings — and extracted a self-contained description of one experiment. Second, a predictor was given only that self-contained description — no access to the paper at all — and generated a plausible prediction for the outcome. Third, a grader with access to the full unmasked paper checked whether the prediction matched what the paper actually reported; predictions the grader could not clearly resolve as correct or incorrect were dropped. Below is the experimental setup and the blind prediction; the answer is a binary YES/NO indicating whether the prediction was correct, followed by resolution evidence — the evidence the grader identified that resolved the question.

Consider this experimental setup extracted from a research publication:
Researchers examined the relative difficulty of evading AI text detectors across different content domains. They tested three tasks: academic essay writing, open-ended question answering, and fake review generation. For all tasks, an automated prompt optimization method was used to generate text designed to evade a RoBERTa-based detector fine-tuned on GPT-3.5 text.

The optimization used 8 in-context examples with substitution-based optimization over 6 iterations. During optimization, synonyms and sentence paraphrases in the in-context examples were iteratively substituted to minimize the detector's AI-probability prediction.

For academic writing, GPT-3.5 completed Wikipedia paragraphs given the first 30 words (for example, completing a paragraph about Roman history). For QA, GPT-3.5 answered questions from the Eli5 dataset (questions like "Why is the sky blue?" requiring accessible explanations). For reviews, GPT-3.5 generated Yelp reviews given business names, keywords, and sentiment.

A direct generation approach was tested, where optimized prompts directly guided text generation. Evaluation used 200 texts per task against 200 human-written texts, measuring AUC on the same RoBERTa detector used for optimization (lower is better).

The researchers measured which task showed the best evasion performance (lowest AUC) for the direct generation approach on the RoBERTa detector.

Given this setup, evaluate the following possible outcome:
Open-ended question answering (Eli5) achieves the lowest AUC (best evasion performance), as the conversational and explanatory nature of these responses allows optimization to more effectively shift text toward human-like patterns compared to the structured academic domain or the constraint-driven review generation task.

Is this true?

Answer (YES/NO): NO